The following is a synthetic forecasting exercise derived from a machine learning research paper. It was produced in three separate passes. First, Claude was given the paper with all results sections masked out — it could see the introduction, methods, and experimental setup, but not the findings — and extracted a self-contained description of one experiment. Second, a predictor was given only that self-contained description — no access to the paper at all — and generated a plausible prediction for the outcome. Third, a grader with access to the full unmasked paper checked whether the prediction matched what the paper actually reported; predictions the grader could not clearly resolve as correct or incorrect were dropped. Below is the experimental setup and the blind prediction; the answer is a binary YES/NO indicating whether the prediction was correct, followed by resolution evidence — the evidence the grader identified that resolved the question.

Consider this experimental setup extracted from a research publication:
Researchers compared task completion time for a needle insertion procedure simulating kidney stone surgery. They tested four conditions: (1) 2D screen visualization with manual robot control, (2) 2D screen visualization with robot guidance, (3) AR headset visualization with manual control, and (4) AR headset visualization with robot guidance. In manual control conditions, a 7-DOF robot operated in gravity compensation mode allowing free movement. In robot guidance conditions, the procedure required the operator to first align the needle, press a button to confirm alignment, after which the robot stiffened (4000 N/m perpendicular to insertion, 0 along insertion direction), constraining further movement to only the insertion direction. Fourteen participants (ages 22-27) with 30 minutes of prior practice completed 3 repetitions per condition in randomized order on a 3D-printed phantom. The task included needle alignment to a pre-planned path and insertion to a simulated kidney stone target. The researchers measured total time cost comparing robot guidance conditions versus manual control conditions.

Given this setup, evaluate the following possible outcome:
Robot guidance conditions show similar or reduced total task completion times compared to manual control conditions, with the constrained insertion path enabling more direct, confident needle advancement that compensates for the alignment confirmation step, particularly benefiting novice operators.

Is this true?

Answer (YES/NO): NO